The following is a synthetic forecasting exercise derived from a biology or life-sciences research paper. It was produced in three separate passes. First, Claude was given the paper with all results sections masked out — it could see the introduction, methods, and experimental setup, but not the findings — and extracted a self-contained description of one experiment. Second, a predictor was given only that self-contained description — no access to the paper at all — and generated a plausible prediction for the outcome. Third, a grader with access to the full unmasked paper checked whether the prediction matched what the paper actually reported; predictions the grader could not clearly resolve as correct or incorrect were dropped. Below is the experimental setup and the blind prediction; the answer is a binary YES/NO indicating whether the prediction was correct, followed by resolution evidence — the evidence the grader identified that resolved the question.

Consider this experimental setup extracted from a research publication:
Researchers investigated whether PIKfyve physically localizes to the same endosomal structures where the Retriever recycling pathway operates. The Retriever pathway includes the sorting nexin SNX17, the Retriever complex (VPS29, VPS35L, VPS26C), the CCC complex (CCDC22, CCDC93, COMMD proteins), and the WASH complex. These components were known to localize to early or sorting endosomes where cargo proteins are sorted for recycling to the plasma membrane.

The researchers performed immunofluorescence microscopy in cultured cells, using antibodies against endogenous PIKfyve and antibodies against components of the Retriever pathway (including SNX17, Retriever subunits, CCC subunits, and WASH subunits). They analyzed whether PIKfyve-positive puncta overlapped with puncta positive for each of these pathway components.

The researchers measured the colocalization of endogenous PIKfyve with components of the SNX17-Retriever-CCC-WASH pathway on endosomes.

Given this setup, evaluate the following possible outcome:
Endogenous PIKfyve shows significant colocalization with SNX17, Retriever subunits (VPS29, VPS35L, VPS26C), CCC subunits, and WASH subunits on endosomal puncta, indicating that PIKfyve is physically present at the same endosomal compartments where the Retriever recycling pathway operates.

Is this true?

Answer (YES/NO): YES